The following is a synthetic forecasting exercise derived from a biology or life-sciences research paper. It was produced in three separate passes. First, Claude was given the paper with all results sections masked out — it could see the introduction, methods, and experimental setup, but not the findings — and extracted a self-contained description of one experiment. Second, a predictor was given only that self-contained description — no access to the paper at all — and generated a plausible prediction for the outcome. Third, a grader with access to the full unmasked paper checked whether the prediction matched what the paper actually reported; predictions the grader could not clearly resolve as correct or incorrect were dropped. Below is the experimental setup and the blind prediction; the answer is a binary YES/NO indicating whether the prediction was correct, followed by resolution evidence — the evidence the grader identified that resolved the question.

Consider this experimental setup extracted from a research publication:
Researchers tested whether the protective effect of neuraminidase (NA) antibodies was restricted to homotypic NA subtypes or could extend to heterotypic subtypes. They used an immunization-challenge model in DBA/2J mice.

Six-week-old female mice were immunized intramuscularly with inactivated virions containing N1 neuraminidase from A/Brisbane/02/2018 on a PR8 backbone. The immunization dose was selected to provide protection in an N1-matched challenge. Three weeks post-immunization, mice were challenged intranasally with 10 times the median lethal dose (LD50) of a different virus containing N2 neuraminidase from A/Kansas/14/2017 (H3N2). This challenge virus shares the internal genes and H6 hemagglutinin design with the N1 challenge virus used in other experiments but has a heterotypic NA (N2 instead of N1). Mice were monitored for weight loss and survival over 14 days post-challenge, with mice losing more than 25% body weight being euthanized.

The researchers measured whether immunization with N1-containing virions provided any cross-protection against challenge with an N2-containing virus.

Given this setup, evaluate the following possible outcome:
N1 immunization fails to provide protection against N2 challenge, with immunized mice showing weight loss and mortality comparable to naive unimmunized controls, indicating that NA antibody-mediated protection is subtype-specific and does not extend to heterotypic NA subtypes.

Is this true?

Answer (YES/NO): YES